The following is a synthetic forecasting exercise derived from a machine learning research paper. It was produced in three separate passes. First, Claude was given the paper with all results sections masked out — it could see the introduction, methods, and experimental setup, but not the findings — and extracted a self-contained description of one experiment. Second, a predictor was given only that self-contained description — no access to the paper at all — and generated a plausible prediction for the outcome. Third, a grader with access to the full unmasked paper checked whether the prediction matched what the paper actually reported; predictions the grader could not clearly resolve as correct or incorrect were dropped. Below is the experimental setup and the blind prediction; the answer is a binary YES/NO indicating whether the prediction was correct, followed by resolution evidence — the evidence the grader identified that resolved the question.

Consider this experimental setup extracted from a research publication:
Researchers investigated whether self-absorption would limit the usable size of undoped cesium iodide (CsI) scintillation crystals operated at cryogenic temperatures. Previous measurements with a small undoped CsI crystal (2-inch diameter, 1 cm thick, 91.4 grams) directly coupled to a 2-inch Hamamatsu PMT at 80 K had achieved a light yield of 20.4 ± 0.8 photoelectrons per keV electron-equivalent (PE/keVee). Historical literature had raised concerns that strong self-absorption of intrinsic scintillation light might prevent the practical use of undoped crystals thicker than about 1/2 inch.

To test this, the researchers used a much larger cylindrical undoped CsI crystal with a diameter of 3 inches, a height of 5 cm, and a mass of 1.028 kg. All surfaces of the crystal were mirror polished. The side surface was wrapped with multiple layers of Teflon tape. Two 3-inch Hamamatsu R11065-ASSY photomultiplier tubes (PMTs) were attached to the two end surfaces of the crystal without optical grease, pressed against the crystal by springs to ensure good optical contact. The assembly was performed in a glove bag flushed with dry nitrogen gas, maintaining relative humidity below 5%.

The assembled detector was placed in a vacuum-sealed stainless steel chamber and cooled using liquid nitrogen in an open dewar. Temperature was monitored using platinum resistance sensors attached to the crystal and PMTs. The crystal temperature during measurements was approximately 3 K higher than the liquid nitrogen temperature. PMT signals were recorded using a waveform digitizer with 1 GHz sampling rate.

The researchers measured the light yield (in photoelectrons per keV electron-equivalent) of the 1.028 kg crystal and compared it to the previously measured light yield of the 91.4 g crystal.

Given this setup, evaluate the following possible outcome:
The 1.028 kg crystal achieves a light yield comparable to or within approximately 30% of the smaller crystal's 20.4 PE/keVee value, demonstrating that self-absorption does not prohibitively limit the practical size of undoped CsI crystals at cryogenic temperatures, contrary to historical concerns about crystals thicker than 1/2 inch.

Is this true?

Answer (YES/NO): YES